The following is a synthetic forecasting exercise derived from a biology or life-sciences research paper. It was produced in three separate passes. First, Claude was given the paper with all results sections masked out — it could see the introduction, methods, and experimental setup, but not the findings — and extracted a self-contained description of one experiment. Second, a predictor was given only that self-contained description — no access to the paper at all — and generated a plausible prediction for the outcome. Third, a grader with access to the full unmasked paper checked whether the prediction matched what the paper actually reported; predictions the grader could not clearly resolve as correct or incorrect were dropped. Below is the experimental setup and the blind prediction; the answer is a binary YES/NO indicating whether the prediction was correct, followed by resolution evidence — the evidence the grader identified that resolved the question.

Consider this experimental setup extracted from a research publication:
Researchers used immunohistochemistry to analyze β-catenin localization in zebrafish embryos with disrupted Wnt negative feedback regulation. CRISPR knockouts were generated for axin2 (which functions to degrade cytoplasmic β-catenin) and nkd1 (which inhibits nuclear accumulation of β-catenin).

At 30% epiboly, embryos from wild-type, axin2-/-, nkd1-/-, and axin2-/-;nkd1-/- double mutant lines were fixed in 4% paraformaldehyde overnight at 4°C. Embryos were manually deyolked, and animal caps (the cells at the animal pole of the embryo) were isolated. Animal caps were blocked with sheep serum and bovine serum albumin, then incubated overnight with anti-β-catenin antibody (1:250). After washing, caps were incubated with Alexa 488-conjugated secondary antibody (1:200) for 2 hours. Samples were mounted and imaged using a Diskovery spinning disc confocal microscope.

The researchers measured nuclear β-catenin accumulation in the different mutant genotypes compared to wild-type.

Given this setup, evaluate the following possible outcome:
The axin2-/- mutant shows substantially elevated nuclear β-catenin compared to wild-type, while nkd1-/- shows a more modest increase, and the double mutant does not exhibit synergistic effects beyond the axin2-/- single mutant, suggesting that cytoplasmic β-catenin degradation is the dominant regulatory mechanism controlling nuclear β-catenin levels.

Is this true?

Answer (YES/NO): NO